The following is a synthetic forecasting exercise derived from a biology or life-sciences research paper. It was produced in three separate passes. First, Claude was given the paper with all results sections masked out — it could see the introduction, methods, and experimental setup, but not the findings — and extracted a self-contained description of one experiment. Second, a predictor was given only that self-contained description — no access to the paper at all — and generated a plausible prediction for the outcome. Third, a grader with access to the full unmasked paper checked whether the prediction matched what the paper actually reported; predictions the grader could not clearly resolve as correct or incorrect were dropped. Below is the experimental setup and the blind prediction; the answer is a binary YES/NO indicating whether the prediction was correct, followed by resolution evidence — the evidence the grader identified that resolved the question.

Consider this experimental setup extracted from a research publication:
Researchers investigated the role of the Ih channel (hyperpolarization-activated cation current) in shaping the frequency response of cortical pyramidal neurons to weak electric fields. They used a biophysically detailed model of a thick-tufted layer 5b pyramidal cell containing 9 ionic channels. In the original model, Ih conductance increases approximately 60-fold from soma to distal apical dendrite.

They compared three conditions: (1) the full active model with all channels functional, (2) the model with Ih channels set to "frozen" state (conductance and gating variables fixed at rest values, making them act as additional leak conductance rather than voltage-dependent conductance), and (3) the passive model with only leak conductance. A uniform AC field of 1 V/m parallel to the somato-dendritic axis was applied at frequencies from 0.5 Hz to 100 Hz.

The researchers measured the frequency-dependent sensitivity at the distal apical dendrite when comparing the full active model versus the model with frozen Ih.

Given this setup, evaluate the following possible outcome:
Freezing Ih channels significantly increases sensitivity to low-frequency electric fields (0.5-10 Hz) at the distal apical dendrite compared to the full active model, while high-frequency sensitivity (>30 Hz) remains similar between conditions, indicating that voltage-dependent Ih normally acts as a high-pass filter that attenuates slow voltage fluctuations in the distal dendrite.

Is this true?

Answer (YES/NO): YES